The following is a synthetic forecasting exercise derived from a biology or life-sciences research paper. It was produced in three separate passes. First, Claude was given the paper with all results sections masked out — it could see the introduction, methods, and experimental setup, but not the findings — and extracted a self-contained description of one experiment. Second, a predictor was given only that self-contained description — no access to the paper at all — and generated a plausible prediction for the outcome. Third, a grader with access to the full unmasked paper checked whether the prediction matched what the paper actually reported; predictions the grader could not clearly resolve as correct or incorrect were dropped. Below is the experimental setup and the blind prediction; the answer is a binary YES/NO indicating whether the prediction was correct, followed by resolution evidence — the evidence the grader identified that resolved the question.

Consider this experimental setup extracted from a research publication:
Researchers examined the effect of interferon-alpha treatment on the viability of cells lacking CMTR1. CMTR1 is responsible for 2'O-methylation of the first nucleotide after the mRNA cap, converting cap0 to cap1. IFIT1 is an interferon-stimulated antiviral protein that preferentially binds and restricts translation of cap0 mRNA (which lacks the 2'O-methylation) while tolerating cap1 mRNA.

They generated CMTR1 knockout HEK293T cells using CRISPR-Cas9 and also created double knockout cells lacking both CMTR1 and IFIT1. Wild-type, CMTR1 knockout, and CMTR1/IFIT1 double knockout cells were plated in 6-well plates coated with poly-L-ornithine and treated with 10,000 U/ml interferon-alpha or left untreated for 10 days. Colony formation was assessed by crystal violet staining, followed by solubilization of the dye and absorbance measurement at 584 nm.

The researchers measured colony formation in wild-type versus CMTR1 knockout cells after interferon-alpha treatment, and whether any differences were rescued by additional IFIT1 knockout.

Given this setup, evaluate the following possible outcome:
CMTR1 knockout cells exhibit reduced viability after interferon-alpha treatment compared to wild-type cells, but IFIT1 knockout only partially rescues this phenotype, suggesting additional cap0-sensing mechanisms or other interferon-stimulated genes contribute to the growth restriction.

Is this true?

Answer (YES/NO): NO